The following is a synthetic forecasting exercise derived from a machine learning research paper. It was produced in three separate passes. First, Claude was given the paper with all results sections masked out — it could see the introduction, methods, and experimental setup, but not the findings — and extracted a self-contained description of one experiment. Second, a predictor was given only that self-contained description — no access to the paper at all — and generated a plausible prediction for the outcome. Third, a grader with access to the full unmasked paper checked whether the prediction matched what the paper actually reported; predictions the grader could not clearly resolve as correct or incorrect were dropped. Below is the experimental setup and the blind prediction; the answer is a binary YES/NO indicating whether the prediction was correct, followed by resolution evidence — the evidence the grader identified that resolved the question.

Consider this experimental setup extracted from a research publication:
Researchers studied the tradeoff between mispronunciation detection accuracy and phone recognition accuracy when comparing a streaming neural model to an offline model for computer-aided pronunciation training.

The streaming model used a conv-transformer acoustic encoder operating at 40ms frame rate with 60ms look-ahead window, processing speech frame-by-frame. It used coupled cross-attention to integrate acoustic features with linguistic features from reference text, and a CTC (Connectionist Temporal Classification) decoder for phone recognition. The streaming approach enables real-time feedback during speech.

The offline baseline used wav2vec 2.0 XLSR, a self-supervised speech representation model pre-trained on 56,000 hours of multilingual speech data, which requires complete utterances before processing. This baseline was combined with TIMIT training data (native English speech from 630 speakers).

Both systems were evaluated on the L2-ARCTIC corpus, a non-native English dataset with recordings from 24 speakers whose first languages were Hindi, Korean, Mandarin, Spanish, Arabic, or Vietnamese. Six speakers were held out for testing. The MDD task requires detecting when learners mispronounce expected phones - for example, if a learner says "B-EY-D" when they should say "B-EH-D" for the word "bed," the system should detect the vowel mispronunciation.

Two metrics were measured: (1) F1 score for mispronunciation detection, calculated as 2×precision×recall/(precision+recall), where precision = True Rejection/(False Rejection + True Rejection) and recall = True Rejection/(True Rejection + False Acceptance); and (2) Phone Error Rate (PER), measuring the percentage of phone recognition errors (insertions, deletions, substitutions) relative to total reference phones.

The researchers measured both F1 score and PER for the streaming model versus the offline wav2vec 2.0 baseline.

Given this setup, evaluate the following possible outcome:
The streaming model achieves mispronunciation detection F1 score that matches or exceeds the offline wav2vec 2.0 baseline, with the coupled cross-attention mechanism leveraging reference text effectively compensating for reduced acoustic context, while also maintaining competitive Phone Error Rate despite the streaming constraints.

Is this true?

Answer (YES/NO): NO